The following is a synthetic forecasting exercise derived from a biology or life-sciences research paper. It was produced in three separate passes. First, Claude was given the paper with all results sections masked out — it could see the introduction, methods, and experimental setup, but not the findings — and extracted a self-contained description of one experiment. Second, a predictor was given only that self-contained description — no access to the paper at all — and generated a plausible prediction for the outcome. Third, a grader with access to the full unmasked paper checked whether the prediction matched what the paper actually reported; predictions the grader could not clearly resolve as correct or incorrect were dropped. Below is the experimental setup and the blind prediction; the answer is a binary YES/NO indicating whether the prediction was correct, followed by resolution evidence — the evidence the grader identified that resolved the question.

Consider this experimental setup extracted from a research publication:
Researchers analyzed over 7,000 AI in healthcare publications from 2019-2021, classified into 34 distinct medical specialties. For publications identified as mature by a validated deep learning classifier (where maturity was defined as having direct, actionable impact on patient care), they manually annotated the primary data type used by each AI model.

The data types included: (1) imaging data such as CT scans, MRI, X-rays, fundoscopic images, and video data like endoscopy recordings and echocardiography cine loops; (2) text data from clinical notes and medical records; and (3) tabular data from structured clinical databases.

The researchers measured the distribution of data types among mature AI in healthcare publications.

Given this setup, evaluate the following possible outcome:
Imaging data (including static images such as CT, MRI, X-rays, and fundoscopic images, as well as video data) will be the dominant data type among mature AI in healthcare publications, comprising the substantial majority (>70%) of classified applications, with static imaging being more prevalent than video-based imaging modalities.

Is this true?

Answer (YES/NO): YES